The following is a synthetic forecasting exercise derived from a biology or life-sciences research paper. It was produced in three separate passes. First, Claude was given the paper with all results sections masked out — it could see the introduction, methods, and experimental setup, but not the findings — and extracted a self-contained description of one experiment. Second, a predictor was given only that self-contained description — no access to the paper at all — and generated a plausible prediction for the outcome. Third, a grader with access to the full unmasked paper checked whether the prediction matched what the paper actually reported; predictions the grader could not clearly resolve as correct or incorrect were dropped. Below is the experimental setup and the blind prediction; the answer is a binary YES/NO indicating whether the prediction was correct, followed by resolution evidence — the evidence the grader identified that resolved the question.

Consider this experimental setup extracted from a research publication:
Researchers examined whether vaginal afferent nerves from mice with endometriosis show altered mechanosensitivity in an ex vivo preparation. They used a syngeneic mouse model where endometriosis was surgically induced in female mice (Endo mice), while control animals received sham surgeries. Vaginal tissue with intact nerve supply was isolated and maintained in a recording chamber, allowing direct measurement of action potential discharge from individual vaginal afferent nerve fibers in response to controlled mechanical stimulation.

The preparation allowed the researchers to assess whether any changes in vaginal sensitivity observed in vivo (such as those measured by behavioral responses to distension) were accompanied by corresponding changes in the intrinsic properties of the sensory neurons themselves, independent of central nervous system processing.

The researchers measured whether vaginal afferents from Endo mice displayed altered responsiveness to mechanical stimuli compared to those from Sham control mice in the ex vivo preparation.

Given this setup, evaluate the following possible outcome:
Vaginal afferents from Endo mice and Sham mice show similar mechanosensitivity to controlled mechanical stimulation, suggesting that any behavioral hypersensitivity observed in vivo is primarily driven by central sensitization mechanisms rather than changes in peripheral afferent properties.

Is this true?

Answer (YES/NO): NO